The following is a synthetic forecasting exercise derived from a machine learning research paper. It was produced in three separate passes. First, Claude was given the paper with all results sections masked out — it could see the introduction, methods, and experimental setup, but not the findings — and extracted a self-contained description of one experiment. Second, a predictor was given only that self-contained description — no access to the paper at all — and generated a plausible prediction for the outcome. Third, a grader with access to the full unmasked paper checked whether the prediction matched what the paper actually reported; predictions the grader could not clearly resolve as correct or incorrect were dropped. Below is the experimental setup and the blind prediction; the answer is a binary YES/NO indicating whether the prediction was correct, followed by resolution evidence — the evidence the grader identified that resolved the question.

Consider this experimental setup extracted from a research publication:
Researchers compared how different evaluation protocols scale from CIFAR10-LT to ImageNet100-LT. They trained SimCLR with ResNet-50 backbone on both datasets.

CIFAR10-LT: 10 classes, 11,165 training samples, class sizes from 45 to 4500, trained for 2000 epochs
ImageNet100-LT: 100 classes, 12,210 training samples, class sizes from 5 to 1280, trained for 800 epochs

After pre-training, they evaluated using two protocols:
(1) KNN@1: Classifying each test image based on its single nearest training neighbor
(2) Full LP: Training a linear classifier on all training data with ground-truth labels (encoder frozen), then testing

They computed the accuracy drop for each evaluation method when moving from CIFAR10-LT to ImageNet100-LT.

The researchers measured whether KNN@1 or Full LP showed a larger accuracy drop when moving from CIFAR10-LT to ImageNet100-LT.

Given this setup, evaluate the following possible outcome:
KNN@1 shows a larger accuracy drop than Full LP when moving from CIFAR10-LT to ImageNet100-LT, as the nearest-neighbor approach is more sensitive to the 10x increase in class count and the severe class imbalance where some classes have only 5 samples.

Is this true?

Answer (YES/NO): YES